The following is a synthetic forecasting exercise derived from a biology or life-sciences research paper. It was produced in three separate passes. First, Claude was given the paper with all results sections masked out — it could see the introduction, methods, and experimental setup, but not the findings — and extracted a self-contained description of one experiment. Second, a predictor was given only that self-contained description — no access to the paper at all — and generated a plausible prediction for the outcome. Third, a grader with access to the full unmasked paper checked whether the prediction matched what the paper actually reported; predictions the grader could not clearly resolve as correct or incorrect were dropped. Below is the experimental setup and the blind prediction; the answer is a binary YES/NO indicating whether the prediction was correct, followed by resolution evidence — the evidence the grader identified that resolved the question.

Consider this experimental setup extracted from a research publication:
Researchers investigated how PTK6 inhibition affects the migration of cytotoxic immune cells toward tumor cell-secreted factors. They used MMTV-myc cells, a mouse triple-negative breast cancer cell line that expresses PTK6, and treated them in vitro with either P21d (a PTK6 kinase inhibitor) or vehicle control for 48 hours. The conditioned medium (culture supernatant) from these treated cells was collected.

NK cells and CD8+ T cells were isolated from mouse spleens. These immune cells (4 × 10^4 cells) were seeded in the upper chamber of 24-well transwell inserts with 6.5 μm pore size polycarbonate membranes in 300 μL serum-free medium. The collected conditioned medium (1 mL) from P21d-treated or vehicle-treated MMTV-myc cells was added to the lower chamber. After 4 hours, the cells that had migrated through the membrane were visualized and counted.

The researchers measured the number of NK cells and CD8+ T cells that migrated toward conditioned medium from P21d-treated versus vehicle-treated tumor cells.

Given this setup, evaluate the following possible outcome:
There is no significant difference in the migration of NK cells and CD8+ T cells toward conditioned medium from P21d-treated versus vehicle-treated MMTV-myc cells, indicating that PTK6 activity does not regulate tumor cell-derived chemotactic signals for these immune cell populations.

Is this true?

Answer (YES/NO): NO